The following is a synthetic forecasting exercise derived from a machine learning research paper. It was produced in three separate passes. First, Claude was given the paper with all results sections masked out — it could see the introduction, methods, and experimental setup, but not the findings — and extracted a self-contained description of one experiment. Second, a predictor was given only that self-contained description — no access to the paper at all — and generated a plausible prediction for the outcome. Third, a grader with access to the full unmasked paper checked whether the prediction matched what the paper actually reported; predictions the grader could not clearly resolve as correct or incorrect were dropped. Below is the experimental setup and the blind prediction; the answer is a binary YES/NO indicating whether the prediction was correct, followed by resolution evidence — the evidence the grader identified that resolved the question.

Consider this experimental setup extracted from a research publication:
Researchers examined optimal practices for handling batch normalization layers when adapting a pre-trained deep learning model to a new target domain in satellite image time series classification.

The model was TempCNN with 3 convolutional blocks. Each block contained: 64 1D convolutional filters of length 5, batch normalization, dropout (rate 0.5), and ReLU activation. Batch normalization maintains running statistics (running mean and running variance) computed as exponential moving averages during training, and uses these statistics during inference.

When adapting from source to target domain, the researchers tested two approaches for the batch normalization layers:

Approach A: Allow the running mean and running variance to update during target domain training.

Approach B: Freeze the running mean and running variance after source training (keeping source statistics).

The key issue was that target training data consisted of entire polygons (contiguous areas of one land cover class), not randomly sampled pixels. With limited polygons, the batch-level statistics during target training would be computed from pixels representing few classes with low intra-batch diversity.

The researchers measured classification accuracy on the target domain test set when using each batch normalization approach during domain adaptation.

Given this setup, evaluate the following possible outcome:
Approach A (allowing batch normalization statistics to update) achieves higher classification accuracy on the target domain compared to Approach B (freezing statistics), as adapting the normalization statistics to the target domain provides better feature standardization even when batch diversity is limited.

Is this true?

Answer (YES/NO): NO